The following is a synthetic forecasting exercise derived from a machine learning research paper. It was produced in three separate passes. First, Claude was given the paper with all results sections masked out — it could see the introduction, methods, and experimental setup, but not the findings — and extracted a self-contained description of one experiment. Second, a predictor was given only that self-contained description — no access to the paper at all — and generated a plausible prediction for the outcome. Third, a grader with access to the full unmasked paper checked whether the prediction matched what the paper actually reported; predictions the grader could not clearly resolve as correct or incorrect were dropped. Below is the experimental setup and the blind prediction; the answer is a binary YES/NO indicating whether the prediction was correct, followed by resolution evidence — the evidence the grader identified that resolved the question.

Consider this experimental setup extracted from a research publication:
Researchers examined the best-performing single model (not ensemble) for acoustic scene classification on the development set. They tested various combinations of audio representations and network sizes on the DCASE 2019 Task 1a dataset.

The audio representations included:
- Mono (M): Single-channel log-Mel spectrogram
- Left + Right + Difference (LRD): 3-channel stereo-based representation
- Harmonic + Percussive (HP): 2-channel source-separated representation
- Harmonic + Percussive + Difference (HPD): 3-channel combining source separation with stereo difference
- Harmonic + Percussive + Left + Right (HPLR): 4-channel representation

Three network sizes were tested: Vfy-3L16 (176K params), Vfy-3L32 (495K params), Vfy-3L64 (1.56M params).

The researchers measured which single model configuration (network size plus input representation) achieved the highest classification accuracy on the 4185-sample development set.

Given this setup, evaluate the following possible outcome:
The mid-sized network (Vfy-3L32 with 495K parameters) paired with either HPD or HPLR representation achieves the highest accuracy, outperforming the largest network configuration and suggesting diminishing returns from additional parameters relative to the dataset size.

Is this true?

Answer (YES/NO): YES